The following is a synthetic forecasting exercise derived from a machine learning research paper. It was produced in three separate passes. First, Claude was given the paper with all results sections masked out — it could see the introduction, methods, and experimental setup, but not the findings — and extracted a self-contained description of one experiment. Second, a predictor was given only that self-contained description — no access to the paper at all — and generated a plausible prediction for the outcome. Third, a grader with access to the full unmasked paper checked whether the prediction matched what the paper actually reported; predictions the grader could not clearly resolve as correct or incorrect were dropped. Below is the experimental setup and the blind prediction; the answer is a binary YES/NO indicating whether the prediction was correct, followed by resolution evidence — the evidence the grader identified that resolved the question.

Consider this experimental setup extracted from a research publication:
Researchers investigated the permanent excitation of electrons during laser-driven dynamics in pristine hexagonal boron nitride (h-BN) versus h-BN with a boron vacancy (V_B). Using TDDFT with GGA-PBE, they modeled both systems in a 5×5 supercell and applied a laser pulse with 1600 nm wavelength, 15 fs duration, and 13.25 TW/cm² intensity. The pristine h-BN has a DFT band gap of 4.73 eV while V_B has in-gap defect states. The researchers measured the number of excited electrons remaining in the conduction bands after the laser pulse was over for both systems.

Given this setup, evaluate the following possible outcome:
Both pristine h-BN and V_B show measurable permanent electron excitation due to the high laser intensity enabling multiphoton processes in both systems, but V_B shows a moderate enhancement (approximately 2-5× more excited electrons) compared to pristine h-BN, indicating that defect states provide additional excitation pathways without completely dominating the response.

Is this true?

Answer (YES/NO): NO